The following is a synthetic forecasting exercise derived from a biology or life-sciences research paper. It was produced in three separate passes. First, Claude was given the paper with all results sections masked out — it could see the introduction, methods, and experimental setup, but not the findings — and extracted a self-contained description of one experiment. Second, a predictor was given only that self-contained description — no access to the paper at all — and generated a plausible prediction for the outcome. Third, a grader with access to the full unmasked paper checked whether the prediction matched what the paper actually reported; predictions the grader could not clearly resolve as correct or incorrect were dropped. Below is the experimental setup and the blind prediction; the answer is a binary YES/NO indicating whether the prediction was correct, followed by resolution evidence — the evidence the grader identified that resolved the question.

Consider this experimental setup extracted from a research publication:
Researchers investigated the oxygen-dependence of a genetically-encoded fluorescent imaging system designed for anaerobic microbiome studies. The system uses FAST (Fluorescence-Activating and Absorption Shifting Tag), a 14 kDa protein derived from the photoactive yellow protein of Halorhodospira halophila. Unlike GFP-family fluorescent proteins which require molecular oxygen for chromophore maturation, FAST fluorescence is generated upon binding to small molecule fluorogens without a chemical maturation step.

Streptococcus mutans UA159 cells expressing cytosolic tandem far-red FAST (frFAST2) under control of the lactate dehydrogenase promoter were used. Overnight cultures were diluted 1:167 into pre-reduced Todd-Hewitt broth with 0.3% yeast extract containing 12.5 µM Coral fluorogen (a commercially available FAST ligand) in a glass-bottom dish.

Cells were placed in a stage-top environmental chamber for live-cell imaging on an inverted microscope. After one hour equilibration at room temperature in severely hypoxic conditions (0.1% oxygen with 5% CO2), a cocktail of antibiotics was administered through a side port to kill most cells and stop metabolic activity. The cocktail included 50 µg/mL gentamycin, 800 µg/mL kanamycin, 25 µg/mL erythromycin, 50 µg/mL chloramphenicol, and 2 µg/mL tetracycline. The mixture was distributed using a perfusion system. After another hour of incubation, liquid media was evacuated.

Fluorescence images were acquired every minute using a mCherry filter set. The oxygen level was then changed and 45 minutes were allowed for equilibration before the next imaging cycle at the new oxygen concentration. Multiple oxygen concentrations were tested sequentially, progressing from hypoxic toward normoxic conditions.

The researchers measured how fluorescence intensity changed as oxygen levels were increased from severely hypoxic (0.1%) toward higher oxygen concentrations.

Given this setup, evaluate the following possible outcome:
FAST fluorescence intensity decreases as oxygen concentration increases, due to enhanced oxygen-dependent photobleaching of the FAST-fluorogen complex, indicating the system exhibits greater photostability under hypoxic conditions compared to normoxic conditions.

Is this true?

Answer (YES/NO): YES